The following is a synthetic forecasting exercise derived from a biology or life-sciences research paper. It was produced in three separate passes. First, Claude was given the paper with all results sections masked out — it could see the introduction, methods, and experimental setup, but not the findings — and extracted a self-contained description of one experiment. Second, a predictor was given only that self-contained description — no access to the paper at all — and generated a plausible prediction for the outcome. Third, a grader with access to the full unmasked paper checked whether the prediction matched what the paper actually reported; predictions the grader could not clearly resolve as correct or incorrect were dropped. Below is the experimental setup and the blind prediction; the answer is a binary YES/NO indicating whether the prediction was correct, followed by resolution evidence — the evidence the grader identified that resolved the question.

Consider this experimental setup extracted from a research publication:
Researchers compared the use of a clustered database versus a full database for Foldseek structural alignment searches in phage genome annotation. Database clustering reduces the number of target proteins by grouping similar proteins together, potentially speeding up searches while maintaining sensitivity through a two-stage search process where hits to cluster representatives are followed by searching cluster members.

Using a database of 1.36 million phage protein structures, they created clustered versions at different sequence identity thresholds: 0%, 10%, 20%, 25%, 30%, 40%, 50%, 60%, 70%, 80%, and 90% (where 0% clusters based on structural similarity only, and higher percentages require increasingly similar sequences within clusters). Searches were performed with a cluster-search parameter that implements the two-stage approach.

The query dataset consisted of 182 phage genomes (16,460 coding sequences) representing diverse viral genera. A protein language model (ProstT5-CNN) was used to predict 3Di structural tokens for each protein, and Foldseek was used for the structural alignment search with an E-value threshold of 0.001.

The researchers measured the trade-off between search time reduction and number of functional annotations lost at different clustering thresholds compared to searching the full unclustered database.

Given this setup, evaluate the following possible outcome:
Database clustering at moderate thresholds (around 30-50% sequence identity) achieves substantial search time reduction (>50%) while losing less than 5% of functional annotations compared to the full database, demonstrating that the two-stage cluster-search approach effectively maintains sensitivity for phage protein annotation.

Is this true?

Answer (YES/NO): NO